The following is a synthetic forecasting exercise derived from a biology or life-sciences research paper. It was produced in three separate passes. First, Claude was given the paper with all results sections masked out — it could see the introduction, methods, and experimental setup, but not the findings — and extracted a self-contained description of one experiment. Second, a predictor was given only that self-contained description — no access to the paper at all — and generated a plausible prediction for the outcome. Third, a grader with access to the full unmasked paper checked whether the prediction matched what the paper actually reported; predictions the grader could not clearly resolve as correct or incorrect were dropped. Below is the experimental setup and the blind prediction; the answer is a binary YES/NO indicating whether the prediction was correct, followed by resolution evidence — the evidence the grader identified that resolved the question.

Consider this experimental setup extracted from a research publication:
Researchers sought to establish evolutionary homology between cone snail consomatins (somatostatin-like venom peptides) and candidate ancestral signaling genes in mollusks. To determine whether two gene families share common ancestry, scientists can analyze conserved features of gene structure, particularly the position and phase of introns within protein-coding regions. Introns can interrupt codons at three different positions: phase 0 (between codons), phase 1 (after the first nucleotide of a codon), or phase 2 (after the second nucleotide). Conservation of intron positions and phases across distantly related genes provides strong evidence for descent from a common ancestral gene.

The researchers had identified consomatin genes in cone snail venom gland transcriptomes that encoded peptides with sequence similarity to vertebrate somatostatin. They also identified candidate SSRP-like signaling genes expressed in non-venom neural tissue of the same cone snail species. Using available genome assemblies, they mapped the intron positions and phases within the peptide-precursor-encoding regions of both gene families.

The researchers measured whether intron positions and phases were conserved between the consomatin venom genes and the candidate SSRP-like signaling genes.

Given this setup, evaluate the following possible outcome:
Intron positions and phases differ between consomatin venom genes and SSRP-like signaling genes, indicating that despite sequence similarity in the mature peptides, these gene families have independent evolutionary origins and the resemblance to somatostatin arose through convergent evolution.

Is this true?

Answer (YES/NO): NO